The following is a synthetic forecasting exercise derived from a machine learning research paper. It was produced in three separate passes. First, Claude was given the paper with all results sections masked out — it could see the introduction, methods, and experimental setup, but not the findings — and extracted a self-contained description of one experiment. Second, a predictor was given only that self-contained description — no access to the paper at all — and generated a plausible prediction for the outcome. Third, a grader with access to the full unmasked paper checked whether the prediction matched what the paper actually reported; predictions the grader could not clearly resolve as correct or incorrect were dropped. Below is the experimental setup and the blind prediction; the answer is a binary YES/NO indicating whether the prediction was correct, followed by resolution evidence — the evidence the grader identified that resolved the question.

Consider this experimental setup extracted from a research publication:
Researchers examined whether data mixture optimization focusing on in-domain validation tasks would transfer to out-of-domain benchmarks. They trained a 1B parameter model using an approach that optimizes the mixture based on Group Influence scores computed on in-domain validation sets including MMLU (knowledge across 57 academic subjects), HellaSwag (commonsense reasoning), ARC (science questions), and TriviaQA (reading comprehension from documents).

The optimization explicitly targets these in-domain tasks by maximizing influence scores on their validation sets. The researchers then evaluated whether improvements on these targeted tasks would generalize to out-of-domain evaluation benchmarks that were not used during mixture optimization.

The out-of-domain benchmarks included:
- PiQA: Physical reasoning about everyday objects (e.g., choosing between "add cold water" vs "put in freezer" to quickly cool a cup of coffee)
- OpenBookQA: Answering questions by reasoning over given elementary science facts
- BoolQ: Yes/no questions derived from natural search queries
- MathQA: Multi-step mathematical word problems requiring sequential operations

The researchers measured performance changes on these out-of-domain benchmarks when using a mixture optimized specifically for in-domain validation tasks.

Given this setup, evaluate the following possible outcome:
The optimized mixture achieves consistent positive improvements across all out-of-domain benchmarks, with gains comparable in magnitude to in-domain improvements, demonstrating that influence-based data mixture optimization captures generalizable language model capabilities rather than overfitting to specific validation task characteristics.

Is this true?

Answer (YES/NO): NO